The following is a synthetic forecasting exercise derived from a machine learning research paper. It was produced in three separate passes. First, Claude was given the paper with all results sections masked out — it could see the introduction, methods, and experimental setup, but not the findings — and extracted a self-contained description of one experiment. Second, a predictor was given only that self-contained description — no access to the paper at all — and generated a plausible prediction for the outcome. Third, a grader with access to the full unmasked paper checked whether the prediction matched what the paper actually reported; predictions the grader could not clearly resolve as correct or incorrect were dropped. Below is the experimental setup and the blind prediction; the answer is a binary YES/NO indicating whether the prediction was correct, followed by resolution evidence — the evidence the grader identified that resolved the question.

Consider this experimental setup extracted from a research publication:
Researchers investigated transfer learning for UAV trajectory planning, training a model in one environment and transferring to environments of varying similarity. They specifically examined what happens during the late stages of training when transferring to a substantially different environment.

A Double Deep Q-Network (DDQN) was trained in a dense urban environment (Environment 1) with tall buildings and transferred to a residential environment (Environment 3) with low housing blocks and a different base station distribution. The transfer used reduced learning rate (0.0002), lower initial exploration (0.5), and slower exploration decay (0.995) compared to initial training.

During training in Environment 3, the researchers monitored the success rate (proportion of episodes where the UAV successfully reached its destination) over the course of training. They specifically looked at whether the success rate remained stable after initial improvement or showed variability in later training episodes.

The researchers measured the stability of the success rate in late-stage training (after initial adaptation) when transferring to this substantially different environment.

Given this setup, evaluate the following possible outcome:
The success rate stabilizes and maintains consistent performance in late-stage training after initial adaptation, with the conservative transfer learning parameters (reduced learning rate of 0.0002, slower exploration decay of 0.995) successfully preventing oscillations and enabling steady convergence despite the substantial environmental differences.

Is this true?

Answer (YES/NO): NO